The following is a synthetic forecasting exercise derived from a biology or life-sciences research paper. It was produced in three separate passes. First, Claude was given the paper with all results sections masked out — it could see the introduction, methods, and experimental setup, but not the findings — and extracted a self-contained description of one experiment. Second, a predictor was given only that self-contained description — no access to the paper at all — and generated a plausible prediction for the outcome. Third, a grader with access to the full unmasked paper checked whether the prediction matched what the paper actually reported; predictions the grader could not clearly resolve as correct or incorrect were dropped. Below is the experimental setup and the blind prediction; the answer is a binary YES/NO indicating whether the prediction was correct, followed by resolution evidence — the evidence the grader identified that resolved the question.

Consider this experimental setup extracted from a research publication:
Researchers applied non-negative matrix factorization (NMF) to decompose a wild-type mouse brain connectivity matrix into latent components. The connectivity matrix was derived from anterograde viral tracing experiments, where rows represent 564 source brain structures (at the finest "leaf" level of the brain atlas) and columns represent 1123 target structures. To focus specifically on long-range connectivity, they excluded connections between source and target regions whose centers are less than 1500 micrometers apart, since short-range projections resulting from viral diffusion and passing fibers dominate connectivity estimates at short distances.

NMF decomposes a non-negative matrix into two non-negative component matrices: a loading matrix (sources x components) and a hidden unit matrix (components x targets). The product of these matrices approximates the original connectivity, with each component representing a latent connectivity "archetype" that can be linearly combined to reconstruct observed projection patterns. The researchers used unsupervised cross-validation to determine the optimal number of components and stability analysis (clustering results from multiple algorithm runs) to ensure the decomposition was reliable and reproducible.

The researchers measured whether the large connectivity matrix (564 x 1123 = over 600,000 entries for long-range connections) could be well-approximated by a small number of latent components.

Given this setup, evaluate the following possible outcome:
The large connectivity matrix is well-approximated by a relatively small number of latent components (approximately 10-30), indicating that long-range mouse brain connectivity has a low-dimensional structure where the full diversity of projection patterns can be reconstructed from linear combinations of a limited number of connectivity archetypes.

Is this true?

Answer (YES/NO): NO